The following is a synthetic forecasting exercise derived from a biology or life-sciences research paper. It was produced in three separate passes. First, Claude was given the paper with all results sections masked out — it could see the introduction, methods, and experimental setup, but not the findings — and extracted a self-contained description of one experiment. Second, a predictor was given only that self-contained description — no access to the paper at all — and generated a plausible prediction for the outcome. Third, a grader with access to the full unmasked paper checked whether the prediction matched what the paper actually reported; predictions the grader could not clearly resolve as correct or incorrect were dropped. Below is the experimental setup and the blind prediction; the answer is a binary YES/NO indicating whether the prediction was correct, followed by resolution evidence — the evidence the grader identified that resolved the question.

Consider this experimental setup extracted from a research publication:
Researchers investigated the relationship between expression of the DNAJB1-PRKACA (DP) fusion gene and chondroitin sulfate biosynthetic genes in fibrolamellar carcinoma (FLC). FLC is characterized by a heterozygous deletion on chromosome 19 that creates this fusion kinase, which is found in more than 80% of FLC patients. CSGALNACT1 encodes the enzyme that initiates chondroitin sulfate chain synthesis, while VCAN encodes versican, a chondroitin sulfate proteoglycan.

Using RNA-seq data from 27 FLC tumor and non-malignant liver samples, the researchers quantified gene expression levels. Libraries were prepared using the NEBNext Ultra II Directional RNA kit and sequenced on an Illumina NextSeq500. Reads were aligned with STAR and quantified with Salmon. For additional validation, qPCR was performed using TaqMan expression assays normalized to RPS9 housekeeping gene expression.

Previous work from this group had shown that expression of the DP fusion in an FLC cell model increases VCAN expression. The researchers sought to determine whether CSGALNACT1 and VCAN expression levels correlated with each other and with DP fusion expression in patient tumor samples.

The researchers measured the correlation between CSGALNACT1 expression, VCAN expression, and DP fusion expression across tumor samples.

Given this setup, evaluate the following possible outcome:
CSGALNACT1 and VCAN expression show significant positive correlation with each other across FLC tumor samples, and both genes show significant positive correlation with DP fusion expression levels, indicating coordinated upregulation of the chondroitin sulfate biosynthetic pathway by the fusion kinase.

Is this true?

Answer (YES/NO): YES